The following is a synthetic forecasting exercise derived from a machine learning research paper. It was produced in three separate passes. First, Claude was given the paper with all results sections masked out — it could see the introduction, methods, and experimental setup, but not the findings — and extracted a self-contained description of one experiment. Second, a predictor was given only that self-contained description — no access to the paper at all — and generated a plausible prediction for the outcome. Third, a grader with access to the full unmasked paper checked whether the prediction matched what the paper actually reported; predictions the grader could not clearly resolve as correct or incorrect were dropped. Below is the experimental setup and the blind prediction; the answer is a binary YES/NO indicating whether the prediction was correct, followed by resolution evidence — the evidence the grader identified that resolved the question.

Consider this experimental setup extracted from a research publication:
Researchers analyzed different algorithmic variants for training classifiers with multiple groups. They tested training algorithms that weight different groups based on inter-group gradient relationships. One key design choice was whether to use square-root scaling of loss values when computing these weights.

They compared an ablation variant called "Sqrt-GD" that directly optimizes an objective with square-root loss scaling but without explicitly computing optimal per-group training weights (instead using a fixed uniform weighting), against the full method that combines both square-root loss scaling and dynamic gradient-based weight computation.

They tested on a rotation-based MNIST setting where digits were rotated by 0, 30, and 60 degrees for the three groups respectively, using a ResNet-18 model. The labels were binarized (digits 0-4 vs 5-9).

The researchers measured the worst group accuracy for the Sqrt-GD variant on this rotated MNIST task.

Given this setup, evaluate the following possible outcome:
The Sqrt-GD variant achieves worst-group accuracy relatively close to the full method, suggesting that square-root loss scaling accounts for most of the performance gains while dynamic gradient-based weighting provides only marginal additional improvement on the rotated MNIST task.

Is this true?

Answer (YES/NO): NO